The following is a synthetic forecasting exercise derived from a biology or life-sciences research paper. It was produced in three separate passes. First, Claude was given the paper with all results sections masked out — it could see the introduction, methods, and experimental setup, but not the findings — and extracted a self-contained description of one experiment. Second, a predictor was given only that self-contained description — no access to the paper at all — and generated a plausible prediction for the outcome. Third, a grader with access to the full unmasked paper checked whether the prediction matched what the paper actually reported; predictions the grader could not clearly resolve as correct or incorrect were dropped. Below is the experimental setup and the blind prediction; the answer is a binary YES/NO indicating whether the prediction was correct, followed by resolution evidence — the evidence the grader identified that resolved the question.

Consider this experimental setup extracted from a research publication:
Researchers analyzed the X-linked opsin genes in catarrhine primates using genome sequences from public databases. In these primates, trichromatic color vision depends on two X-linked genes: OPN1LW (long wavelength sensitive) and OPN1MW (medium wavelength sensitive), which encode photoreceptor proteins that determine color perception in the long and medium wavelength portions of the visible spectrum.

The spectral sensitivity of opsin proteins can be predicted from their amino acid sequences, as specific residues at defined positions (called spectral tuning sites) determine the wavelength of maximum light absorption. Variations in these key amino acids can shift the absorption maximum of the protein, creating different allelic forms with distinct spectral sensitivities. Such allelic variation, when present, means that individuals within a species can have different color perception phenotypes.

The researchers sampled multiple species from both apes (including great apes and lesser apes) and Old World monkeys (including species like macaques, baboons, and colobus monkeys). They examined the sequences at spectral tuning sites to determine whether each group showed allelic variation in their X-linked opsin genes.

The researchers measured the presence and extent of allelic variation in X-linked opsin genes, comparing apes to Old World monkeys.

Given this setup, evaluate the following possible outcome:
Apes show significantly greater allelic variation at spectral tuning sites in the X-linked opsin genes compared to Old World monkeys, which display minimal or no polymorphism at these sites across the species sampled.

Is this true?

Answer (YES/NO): YES